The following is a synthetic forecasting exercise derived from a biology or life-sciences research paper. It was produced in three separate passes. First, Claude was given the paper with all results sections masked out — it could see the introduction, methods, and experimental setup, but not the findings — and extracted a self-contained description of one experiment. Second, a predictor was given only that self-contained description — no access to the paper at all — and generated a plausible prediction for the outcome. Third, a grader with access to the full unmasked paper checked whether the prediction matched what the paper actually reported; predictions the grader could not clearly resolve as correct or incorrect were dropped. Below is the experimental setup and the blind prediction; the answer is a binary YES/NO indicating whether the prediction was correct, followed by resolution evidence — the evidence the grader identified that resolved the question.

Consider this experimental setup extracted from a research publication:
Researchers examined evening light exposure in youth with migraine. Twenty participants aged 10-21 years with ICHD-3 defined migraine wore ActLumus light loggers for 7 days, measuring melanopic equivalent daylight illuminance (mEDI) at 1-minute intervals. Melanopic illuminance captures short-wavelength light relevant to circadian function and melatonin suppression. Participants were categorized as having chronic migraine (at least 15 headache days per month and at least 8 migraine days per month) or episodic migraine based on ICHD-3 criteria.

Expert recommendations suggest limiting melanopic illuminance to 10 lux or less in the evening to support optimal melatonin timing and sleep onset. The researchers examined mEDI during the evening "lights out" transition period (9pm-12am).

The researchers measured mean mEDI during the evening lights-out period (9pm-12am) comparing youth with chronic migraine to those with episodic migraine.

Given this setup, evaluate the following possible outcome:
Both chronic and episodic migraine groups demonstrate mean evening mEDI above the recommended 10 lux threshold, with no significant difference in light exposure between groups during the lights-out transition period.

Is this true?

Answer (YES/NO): NO